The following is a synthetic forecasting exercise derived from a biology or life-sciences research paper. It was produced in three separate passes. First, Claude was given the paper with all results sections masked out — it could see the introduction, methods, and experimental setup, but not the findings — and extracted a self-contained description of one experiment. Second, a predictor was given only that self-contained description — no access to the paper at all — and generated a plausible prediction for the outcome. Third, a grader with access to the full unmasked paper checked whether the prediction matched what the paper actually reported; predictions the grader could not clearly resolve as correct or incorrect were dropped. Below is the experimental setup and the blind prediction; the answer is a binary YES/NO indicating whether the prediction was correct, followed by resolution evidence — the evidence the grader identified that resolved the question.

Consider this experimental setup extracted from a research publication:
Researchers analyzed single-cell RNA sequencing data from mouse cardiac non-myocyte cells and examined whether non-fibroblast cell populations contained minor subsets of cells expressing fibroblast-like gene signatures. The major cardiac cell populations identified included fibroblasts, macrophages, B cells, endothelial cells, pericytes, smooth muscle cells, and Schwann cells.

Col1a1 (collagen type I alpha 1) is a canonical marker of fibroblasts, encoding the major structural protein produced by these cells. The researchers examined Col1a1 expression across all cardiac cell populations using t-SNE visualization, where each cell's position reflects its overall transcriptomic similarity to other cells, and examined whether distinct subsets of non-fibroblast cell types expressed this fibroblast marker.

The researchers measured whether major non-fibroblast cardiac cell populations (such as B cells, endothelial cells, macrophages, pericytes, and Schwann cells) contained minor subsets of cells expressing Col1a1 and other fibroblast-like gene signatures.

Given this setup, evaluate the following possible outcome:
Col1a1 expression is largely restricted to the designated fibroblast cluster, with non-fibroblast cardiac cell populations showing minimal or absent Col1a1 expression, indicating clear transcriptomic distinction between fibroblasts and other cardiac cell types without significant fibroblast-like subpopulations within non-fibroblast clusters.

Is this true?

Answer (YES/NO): NO